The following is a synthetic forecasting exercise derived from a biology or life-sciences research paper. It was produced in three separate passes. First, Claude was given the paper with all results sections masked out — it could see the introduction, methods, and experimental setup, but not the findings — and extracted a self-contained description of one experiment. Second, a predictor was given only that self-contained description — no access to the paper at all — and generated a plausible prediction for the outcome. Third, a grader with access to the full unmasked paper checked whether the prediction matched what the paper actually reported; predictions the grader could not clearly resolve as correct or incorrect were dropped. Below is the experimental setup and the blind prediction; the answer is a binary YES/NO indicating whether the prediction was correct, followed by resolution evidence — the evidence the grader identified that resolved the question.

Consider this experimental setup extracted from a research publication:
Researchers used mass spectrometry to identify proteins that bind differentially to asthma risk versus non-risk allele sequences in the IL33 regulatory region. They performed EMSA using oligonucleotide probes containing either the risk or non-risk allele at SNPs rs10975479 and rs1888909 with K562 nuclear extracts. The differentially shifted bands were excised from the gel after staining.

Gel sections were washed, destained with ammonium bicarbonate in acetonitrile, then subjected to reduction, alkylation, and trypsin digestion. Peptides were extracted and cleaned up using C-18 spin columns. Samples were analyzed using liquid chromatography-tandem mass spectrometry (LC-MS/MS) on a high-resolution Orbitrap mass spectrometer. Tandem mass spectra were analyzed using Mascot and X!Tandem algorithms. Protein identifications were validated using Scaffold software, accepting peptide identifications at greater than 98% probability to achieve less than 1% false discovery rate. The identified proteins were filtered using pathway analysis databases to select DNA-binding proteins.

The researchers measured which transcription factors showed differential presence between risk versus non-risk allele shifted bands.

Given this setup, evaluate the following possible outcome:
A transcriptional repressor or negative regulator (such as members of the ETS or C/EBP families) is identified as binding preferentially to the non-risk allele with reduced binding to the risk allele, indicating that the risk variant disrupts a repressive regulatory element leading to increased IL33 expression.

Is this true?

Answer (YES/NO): NO